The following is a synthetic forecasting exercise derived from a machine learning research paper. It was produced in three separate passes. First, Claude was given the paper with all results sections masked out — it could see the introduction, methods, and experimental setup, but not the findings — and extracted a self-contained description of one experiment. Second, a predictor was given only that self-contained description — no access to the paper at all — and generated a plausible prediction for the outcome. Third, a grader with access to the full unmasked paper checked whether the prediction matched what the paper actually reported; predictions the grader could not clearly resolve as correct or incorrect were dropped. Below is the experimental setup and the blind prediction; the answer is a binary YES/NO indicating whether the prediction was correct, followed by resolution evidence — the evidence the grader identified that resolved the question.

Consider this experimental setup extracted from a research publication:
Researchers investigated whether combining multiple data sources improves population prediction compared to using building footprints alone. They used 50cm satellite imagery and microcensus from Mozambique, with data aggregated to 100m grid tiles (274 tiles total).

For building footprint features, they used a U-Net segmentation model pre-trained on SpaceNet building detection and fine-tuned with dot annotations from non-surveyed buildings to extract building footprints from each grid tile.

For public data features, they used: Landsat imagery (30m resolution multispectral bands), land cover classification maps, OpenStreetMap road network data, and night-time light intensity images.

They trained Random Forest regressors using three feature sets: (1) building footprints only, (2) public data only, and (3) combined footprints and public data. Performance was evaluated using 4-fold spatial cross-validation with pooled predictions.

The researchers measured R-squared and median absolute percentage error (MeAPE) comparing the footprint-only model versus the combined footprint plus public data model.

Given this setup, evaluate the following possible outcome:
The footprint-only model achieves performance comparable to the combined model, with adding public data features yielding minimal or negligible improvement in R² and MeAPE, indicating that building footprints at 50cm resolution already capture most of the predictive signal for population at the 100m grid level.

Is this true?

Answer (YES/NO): NO